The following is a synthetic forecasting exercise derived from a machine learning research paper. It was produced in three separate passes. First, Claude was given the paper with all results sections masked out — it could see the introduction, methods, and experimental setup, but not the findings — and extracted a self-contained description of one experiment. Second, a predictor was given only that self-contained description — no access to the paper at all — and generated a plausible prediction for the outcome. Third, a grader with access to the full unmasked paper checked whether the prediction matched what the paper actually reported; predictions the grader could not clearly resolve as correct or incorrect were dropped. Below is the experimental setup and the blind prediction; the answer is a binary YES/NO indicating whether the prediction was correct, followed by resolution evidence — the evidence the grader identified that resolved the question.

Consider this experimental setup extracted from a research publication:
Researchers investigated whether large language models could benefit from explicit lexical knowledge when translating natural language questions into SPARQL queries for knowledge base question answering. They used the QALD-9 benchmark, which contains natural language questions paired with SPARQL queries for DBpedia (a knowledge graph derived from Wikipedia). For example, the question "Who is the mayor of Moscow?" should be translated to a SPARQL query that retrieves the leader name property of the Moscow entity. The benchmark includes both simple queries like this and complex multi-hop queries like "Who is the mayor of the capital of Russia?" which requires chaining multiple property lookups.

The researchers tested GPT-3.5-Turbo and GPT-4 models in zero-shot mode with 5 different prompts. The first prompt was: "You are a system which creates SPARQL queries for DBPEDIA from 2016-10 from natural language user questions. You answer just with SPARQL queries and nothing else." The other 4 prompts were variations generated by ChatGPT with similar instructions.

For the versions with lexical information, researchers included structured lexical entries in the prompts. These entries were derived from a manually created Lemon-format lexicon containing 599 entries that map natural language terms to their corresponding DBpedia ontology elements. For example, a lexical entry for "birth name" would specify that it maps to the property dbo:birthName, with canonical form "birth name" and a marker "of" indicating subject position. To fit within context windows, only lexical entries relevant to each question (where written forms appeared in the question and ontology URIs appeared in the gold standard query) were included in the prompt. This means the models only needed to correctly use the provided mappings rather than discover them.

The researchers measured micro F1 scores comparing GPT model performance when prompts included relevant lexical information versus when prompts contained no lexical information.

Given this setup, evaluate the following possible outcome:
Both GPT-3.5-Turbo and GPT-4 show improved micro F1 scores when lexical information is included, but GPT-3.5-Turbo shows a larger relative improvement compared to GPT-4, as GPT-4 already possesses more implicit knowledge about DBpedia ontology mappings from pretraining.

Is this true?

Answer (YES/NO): NO